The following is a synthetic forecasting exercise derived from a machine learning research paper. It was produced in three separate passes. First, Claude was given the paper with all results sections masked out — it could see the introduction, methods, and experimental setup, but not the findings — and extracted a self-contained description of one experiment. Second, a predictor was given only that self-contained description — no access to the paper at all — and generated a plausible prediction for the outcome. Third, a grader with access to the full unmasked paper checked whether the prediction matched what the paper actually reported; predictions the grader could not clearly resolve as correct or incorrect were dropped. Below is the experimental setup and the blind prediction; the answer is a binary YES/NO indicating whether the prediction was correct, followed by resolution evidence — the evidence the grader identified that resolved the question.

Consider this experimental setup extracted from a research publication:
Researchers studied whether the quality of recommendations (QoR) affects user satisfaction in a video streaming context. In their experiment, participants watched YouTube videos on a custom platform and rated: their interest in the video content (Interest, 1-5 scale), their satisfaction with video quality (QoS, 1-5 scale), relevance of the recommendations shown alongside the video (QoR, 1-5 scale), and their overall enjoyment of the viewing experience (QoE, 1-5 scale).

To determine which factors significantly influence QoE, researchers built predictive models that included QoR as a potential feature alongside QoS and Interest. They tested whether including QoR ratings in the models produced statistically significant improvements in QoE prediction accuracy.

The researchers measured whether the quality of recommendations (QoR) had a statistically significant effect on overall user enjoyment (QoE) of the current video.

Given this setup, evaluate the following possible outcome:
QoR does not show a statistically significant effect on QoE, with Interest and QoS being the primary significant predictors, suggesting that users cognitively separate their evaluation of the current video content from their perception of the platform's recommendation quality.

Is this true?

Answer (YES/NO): YES